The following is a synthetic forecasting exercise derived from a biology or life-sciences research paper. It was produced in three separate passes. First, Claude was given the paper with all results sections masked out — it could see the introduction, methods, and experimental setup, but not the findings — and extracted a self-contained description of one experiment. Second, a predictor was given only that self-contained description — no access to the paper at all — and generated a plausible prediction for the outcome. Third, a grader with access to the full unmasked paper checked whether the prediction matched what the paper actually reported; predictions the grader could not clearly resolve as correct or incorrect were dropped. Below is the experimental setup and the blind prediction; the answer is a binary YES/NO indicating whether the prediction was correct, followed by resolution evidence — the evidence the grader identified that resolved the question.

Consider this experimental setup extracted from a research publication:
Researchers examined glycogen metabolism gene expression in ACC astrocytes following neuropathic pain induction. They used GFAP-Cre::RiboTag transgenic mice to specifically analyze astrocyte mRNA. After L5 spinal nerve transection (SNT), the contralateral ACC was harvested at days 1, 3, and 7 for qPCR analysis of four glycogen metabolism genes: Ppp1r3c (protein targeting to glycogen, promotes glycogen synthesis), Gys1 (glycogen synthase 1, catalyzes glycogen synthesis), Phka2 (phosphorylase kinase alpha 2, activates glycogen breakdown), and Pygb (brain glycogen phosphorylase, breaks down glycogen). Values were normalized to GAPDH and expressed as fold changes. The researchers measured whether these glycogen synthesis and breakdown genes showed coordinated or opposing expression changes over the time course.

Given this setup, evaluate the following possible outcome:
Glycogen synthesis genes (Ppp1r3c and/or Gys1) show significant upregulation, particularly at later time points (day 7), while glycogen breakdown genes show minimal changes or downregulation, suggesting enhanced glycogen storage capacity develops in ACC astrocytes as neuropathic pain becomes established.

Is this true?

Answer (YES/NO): NO